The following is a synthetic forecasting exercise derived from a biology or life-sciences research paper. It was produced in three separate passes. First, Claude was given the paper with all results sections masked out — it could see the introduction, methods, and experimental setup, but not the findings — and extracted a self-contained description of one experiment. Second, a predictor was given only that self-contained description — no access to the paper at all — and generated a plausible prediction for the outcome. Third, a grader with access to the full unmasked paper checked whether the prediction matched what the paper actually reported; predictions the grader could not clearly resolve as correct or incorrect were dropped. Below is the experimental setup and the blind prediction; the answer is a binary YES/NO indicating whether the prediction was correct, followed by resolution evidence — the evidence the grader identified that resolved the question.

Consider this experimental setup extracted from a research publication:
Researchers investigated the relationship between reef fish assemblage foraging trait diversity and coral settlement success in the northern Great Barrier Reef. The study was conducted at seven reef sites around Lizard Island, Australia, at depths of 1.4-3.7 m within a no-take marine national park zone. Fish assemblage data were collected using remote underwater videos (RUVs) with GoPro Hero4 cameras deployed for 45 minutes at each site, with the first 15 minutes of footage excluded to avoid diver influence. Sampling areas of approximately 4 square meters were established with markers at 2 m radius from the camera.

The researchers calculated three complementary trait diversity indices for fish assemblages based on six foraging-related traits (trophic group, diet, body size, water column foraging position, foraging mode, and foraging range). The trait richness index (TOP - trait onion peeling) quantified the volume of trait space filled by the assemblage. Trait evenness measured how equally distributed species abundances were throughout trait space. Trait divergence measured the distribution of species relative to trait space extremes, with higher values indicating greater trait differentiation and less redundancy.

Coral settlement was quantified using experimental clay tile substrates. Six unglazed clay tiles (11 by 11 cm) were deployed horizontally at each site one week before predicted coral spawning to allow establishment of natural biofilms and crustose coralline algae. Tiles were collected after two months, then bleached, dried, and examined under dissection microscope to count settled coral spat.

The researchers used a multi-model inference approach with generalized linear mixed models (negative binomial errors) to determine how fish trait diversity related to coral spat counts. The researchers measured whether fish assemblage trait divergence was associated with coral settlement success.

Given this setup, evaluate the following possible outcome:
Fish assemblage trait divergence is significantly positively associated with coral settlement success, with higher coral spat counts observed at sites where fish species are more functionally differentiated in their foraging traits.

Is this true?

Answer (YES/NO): NO